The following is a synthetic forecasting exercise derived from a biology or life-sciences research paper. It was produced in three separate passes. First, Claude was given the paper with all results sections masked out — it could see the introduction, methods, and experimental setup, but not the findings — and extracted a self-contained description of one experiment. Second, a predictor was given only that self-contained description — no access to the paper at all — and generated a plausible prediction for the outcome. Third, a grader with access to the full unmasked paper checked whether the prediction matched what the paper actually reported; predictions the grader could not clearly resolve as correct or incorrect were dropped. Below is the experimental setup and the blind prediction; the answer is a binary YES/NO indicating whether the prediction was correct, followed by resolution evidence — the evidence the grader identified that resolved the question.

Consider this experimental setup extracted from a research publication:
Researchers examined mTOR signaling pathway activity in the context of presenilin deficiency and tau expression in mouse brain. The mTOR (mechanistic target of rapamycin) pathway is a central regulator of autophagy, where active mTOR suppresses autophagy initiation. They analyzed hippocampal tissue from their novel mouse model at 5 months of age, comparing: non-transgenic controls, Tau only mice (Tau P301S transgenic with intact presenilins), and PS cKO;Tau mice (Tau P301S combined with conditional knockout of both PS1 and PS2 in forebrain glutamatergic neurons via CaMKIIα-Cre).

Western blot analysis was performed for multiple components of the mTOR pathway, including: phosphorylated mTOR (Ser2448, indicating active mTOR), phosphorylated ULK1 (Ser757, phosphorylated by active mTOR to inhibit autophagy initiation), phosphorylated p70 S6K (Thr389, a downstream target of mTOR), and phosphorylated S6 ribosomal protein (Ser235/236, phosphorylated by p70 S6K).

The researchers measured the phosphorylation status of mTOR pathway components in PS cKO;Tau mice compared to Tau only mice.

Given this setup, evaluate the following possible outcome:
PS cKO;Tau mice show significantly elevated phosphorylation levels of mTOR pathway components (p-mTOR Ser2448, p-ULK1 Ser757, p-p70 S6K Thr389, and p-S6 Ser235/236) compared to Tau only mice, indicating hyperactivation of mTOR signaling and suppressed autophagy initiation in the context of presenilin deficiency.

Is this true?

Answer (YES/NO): NO